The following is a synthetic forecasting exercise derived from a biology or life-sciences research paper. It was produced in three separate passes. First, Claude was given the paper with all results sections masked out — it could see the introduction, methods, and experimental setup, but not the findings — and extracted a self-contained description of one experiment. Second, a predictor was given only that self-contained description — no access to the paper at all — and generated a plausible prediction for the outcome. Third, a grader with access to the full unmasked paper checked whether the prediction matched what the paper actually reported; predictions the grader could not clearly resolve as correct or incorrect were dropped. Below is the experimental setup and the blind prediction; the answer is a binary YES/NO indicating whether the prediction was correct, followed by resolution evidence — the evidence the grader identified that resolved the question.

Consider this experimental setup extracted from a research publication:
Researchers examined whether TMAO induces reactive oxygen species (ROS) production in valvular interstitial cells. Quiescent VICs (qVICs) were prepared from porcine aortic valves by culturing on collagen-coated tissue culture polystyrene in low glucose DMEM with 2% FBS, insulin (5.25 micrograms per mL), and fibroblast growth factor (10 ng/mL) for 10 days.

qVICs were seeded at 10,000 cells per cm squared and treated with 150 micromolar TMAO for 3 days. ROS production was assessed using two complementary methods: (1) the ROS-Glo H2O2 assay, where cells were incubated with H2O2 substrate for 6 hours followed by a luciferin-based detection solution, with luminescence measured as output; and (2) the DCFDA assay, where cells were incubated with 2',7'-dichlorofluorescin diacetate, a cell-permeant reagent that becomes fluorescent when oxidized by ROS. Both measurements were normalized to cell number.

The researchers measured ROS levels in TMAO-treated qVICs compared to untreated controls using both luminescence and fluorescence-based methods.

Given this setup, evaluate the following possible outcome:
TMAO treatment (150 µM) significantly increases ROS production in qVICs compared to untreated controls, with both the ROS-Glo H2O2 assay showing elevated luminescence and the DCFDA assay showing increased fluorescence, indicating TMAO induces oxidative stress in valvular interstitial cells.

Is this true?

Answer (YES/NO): YES